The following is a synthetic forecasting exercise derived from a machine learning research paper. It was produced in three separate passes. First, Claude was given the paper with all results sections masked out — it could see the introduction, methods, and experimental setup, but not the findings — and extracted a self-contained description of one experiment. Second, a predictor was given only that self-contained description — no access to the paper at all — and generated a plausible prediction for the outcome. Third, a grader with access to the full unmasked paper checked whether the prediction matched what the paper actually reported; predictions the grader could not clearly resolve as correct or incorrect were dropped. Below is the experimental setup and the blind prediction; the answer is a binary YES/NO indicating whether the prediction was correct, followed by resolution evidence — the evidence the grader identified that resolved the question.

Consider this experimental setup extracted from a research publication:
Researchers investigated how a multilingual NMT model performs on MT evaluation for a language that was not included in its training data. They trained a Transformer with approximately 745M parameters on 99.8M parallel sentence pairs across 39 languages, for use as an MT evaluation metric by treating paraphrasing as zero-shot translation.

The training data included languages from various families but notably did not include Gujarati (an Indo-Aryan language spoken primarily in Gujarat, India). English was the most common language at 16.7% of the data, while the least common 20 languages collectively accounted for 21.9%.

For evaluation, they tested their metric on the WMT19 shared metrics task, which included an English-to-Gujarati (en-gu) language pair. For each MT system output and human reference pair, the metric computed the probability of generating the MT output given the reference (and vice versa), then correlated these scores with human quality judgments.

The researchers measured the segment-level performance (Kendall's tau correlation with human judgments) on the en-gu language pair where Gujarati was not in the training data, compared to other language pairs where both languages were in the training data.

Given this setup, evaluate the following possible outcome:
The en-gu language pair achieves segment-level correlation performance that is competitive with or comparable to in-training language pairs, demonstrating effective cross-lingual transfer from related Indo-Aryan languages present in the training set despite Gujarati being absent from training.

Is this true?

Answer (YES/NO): NO